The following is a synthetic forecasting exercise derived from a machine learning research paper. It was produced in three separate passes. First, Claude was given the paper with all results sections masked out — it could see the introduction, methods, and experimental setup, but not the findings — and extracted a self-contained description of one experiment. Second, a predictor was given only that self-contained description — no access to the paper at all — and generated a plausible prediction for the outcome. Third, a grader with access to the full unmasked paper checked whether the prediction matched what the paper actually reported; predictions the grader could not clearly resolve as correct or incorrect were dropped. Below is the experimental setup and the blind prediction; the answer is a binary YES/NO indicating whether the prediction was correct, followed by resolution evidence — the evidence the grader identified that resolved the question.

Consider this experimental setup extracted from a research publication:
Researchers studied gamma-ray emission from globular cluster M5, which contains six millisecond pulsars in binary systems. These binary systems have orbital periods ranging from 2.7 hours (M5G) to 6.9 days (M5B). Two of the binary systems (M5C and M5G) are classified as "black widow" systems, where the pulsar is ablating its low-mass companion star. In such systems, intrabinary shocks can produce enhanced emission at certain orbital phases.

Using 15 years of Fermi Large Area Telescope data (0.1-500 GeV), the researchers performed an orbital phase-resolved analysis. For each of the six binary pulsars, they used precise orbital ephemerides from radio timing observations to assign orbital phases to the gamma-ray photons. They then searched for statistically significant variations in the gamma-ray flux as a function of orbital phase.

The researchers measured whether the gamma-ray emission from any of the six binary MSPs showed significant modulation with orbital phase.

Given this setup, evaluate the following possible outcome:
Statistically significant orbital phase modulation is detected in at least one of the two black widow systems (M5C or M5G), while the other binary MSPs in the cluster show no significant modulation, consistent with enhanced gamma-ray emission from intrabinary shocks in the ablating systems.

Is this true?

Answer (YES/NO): NO